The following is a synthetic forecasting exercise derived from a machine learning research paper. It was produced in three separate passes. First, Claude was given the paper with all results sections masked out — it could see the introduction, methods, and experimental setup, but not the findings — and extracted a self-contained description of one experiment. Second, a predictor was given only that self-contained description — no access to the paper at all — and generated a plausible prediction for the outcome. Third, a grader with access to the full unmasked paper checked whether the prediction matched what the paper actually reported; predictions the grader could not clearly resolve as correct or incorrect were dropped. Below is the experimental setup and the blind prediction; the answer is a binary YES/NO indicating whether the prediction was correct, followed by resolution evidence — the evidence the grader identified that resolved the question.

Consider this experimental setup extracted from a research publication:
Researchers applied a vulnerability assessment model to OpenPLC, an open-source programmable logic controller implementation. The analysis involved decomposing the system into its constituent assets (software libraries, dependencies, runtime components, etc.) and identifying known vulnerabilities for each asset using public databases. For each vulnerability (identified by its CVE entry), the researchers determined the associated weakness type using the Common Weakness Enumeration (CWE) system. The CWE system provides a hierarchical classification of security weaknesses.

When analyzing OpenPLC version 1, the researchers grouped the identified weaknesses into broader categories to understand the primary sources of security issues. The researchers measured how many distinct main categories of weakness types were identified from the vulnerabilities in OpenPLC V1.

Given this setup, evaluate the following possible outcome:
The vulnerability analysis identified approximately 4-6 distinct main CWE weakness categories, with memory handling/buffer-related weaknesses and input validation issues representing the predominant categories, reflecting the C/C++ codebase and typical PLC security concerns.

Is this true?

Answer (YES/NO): NO